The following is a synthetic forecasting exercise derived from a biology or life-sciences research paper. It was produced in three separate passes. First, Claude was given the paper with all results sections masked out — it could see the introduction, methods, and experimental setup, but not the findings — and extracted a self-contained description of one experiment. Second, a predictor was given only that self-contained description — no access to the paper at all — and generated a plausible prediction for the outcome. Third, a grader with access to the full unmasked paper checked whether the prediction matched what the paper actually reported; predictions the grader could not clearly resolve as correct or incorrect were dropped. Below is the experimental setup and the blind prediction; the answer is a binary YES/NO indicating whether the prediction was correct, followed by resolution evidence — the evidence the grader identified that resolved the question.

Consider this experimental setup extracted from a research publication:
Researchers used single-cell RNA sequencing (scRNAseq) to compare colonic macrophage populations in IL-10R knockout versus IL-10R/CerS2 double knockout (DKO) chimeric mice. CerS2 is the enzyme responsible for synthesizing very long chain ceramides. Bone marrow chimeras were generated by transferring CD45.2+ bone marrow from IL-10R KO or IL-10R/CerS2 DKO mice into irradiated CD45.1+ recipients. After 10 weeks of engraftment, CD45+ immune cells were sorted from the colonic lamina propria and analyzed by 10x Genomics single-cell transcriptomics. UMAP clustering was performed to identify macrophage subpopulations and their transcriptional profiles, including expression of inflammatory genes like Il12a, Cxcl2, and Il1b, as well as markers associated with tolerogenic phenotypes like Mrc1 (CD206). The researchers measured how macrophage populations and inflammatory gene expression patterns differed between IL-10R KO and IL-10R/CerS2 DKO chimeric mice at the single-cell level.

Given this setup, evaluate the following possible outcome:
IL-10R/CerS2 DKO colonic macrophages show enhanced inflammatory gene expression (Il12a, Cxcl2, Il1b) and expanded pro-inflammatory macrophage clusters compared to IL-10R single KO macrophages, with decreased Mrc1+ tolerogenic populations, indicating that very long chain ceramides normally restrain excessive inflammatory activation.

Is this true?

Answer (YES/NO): NO